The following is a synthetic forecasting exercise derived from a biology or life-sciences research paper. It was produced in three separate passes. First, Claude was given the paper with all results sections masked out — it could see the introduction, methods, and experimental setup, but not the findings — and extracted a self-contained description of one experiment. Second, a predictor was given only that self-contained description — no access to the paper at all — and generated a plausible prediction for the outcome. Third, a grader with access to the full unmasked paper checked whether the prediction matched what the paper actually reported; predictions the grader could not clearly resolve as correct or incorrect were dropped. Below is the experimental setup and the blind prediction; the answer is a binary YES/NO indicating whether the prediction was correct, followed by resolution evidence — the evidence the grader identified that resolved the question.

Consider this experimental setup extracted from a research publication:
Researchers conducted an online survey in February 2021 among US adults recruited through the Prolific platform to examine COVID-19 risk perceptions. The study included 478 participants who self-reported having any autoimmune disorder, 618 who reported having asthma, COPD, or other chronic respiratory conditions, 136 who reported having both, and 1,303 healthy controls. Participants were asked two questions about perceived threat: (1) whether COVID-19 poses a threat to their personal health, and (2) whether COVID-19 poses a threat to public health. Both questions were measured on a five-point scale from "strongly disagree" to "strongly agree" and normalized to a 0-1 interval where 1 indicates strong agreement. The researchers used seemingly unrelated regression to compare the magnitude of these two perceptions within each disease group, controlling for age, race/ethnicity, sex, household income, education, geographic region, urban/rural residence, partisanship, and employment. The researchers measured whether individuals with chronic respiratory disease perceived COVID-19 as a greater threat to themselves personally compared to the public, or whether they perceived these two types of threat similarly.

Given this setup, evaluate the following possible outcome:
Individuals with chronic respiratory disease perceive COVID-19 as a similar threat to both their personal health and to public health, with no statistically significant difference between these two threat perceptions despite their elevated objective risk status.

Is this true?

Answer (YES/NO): NO